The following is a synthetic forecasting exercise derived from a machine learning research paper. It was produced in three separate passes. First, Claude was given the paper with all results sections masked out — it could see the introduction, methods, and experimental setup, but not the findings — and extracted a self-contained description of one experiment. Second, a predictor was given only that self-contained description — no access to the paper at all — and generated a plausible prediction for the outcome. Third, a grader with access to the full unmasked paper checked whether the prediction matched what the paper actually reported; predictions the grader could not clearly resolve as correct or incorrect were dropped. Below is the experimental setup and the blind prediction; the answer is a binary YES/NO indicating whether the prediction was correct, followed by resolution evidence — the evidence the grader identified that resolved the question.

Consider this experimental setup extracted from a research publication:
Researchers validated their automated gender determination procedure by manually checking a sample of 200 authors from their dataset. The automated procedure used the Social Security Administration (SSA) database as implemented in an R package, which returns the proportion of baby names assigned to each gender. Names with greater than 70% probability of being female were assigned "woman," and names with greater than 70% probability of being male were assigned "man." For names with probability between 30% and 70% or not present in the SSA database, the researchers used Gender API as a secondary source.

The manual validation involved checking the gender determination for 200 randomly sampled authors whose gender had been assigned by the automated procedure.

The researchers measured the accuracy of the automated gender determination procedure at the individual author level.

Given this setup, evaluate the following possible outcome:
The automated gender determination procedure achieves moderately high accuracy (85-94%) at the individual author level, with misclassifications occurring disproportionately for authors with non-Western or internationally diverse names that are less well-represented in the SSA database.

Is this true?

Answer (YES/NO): NO